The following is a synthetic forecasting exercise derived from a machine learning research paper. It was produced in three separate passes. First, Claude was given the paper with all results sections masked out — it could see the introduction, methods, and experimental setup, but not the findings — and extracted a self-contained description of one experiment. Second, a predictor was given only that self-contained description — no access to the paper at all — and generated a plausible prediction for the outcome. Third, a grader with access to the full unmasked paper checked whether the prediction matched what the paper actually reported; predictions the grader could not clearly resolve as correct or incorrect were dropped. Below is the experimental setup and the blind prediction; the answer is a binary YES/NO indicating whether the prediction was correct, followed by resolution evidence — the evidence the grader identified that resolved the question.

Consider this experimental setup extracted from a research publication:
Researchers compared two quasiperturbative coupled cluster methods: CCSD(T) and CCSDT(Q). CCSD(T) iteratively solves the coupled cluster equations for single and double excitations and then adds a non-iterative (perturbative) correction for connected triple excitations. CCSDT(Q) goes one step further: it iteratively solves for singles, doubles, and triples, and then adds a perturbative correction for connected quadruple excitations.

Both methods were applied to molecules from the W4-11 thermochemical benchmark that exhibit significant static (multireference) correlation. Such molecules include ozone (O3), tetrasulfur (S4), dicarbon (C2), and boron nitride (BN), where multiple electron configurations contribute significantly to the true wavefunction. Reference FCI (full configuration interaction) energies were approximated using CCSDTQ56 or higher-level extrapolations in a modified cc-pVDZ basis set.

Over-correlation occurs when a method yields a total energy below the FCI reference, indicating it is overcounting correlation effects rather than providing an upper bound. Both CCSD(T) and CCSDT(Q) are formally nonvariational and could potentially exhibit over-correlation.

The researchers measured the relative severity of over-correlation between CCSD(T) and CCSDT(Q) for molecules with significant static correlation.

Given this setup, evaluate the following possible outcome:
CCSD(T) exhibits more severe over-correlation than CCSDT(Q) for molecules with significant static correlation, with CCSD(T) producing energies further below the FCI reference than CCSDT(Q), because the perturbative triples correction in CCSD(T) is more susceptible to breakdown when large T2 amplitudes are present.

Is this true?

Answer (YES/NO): NO